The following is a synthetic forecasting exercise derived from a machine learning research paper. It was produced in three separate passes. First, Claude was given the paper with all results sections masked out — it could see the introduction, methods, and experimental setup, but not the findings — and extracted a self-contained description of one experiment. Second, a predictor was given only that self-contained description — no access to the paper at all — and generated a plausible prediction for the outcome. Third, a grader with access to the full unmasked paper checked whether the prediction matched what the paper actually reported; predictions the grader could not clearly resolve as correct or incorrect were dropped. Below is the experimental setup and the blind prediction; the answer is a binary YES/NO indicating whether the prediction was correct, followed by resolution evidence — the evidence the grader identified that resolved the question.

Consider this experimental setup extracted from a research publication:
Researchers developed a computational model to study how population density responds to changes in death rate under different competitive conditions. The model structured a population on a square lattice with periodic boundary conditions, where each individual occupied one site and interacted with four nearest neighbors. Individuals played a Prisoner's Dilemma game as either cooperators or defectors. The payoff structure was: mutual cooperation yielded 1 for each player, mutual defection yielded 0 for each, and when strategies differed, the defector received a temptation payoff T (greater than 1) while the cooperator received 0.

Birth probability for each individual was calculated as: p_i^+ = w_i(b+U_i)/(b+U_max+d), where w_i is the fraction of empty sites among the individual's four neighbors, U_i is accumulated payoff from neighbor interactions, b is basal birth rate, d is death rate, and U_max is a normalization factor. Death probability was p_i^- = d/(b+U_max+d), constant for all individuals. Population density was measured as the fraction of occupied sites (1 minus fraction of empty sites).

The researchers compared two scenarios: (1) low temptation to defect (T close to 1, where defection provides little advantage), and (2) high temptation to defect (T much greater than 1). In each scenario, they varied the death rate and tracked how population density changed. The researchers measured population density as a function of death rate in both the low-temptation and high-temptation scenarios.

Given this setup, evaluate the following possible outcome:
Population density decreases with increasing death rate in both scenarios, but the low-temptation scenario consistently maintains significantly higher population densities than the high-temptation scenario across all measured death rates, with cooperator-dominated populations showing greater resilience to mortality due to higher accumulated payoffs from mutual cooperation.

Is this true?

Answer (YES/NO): NO